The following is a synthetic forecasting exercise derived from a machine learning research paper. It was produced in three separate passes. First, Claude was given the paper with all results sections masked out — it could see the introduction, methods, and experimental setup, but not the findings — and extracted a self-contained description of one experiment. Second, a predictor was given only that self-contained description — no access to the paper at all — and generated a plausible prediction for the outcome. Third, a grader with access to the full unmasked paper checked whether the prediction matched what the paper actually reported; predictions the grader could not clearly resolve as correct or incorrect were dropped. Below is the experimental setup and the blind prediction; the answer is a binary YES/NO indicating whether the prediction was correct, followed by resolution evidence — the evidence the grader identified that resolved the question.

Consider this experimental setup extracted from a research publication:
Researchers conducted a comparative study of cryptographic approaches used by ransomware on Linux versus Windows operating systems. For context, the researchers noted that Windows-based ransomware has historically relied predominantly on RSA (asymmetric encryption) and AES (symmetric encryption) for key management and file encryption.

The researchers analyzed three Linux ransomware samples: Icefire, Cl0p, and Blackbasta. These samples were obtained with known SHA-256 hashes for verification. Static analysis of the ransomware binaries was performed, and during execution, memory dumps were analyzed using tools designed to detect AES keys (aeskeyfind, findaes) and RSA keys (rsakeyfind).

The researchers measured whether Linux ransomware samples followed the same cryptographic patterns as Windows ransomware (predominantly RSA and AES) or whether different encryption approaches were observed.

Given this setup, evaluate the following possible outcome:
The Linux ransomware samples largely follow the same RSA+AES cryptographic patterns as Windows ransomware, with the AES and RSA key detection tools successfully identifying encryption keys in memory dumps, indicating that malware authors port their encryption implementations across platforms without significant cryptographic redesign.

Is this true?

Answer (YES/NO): NO